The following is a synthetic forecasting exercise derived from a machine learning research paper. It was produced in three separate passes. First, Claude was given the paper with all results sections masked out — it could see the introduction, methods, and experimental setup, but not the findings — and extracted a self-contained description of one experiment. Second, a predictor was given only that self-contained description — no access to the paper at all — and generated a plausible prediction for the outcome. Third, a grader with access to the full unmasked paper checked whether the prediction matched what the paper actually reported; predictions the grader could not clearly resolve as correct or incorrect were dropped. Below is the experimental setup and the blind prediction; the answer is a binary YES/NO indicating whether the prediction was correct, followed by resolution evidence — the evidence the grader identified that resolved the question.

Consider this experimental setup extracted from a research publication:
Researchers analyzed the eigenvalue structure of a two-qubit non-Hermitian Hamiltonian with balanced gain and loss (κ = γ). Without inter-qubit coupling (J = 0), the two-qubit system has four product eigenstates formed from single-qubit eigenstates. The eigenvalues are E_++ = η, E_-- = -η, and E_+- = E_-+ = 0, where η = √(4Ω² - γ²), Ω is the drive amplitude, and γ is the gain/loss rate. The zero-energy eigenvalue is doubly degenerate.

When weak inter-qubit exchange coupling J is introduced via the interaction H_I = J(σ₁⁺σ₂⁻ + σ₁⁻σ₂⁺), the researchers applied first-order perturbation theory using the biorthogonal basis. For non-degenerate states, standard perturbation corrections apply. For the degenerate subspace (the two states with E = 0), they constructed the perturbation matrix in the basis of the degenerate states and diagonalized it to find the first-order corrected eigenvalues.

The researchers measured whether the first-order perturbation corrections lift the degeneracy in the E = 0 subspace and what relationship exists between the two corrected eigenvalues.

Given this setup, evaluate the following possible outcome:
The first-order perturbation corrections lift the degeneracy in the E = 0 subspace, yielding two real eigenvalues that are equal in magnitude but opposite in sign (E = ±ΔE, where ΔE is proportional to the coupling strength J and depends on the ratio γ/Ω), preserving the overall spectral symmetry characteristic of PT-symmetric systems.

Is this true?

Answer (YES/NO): NO